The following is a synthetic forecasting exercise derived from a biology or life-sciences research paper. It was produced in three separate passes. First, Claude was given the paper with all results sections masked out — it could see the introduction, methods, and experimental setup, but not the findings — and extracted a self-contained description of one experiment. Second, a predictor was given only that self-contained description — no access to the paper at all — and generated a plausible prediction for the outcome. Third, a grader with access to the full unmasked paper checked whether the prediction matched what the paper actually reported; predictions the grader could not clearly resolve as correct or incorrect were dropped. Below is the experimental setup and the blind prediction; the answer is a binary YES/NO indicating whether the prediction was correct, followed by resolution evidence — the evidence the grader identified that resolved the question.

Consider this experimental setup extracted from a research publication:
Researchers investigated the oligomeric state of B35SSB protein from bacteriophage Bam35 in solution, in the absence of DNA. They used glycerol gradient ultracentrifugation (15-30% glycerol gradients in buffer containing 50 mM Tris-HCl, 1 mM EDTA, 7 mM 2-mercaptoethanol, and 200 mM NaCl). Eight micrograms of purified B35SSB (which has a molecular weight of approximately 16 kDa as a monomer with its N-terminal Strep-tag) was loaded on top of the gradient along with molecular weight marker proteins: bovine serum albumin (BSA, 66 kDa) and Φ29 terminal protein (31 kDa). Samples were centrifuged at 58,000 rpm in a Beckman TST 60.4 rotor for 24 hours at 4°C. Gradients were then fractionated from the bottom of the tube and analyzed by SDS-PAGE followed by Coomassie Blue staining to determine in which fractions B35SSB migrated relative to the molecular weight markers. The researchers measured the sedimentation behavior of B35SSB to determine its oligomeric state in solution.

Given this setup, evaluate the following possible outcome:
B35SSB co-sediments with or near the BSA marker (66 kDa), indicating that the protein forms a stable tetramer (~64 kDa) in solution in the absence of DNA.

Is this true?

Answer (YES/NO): NO